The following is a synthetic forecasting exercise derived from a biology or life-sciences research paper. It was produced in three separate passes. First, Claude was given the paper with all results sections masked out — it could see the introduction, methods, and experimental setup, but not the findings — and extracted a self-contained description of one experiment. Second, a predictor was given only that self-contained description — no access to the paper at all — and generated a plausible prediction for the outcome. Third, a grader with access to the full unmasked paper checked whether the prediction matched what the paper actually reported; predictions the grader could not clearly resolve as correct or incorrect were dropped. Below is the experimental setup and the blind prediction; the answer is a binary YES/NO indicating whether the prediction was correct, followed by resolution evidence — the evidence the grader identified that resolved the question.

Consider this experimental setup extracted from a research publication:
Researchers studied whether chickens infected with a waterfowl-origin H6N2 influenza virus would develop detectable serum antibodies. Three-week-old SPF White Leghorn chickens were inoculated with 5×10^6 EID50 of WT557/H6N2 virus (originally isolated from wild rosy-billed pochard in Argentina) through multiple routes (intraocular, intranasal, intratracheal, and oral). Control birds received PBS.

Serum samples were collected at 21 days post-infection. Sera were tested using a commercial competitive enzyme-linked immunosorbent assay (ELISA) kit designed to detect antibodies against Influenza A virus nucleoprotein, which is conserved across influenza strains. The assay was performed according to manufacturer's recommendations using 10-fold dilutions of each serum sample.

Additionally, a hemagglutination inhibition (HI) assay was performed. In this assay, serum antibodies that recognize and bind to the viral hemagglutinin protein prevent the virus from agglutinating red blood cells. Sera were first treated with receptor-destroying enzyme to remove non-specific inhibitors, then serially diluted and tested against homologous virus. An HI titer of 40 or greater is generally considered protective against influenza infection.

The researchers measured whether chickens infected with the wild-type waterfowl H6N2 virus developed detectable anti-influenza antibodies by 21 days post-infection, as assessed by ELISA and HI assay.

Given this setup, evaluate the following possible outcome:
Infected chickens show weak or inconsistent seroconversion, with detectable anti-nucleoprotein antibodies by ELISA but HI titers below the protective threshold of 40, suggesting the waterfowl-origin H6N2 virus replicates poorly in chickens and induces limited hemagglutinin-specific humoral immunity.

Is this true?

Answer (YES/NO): YES